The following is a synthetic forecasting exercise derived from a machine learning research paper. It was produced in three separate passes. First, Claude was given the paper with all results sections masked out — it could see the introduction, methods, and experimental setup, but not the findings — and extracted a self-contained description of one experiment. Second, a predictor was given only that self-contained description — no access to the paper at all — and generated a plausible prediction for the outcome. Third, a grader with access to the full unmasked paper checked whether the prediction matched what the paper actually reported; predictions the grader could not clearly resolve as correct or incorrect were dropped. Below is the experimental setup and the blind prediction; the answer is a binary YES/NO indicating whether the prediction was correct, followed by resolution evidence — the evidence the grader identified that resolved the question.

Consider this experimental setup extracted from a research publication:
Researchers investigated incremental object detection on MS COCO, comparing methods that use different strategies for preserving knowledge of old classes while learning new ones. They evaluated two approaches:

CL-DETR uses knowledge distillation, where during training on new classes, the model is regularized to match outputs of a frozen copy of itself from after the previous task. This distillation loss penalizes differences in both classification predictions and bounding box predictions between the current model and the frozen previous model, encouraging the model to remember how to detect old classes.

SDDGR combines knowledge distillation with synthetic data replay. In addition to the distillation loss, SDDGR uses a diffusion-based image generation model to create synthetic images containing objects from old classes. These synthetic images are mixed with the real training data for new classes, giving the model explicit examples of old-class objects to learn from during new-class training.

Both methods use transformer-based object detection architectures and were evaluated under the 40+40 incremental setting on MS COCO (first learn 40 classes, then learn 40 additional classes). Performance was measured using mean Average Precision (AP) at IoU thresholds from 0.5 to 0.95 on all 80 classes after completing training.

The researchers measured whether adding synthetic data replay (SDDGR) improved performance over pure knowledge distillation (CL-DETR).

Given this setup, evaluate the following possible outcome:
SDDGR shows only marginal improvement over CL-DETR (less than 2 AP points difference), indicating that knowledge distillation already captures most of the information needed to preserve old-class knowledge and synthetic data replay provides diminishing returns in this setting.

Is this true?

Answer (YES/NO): YES